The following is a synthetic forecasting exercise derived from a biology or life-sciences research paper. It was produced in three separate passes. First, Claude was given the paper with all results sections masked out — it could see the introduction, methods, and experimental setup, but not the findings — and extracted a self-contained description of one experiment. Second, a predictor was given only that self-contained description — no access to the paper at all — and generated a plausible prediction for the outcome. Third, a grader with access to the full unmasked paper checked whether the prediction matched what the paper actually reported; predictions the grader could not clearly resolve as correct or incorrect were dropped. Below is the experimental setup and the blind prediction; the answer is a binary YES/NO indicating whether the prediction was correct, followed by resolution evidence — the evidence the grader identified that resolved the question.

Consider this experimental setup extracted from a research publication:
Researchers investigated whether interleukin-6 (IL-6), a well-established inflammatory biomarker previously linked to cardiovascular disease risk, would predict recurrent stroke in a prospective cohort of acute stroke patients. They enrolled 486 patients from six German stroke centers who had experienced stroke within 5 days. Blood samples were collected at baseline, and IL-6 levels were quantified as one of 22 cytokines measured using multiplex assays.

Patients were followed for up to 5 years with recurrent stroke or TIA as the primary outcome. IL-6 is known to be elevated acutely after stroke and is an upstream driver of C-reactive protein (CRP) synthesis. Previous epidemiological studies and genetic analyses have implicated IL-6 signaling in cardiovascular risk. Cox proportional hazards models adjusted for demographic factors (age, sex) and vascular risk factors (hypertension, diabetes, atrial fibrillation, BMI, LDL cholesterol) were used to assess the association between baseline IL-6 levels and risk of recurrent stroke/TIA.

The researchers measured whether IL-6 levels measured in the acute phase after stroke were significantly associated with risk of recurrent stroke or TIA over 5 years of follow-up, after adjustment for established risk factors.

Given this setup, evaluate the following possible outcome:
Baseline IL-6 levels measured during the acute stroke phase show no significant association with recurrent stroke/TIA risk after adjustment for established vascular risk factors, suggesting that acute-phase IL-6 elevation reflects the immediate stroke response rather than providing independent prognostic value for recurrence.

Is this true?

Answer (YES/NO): YES